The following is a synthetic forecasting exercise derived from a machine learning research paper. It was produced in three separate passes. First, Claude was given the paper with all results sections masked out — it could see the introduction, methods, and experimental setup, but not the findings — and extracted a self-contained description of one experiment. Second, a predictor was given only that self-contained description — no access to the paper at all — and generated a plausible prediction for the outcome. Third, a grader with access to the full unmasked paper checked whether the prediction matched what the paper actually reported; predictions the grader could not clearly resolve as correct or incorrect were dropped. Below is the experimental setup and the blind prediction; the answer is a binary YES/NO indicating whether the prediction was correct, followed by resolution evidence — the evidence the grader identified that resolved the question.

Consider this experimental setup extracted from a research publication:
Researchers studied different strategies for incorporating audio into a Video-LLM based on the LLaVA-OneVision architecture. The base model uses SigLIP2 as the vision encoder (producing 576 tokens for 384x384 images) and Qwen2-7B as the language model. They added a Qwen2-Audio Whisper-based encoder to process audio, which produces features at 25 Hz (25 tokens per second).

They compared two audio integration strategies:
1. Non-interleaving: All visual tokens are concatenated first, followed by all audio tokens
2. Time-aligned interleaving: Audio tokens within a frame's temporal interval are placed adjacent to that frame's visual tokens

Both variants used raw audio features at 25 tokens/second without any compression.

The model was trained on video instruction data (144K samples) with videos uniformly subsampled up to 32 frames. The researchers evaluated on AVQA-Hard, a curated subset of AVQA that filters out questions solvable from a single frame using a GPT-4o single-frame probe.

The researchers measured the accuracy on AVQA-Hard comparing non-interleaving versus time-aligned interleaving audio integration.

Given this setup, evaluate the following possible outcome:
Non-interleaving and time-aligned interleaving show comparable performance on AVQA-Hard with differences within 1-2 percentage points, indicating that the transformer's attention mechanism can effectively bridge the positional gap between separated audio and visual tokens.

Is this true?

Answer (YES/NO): YES